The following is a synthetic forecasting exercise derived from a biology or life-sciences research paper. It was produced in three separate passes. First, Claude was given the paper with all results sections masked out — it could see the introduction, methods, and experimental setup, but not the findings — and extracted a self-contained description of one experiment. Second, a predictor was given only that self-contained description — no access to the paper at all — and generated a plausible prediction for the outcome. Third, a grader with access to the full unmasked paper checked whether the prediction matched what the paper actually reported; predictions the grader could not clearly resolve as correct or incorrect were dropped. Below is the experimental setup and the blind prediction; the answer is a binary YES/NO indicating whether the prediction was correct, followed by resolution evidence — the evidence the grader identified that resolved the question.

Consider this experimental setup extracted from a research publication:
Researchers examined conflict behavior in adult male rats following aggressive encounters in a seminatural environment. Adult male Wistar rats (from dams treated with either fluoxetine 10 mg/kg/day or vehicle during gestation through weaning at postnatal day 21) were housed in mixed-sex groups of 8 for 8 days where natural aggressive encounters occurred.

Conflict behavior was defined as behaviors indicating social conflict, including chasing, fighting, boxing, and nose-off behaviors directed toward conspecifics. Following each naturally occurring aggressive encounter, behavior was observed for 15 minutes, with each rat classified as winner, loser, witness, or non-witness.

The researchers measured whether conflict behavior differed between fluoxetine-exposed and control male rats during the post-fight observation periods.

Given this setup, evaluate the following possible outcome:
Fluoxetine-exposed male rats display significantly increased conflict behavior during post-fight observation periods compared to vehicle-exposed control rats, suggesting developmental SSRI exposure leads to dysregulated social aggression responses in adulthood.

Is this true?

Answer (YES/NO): NO